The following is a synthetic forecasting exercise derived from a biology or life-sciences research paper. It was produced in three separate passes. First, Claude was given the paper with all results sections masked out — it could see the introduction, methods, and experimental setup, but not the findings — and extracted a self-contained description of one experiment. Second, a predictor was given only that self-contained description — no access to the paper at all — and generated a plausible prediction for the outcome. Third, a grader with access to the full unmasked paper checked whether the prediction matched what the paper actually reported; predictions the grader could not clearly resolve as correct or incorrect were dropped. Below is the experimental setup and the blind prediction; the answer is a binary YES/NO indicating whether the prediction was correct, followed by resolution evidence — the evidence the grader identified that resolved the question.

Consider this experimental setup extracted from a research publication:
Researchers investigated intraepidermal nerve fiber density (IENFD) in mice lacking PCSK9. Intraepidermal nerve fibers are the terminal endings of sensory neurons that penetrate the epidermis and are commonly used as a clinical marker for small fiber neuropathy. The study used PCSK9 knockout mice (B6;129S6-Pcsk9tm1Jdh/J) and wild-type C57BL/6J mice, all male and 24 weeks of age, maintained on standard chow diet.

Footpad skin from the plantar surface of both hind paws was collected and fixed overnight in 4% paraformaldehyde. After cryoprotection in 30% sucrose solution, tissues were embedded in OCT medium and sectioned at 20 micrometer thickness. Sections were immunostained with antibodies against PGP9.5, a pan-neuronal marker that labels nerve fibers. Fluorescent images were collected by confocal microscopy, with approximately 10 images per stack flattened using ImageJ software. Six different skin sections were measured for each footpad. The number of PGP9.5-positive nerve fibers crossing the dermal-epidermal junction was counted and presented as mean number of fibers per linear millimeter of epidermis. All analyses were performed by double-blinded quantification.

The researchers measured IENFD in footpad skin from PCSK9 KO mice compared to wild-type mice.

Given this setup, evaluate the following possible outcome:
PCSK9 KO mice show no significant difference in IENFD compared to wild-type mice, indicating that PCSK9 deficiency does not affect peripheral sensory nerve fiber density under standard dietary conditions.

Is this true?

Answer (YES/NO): YES